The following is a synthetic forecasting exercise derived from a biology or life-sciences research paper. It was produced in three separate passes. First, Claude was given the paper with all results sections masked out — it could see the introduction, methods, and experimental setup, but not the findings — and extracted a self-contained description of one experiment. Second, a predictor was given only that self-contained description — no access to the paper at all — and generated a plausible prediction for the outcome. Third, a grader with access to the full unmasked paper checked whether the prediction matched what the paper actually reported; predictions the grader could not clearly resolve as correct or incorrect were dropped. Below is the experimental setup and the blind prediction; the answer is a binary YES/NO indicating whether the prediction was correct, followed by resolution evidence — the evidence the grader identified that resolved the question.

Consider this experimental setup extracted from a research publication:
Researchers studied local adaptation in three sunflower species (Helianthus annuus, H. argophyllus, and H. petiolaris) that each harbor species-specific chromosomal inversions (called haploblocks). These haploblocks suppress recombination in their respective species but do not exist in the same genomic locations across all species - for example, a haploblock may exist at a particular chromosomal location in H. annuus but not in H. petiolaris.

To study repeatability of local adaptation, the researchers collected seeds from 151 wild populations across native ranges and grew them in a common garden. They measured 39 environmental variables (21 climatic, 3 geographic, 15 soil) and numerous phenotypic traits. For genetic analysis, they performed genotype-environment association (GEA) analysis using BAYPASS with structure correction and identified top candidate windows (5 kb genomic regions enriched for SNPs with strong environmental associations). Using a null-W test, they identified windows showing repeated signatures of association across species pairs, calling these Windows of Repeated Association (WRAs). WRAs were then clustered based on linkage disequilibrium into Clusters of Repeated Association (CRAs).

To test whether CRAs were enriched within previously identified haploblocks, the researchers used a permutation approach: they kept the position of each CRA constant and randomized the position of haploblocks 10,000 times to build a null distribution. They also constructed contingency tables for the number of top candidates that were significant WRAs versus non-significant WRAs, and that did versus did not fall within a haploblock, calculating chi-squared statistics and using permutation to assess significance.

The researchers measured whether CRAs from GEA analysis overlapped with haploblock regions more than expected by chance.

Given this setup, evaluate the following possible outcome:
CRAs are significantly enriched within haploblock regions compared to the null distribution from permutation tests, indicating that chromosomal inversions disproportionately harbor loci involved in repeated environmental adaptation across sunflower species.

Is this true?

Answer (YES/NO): YES